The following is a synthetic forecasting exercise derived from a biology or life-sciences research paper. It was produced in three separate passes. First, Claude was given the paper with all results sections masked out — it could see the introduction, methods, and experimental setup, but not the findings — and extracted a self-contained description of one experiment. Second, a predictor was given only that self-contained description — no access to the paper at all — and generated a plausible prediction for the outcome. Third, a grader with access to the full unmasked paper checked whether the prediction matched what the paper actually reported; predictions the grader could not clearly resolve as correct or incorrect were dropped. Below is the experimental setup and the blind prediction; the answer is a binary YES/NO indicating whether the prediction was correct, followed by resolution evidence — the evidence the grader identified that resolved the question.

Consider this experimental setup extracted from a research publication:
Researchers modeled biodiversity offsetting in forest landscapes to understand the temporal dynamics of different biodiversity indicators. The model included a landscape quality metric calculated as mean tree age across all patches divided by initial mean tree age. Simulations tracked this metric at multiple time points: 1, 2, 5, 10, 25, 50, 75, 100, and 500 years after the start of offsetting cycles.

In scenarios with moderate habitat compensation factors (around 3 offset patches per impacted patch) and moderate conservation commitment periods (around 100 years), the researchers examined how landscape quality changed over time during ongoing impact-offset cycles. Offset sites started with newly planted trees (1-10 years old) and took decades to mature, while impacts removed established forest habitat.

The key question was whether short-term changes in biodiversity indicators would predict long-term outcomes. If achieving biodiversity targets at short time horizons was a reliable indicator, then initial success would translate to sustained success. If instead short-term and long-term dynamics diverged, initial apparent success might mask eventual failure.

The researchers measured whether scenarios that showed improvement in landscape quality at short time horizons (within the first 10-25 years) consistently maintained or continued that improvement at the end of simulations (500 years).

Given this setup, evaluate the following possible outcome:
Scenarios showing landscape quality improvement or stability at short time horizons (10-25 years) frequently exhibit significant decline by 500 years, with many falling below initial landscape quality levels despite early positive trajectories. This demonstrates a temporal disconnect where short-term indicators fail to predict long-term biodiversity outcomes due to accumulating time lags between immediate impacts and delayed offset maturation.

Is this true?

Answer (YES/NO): NO